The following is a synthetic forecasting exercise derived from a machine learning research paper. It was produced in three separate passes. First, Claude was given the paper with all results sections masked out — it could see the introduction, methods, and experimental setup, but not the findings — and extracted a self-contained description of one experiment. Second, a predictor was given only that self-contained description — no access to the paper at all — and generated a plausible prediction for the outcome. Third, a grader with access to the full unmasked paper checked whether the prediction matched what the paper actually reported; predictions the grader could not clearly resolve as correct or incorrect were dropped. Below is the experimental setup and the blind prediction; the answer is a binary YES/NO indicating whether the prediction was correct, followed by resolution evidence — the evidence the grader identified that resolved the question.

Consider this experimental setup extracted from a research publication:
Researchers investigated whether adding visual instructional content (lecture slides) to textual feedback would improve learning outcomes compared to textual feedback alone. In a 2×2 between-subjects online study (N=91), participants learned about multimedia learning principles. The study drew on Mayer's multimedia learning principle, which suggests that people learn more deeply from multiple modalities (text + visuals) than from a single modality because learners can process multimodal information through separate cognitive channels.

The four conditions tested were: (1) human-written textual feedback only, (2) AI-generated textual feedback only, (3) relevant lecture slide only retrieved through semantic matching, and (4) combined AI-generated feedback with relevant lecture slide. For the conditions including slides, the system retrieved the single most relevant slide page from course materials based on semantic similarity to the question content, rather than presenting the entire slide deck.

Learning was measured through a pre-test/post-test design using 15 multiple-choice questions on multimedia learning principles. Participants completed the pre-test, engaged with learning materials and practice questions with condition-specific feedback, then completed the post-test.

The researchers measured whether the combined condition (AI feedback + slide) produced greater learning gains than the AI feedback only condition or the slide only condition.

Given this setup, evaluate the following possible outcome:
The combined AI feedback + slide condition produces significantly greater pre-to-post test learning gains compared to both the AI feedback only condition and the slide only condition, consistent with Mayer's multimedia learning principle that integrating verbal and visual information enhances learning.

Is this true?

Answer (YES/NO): NO